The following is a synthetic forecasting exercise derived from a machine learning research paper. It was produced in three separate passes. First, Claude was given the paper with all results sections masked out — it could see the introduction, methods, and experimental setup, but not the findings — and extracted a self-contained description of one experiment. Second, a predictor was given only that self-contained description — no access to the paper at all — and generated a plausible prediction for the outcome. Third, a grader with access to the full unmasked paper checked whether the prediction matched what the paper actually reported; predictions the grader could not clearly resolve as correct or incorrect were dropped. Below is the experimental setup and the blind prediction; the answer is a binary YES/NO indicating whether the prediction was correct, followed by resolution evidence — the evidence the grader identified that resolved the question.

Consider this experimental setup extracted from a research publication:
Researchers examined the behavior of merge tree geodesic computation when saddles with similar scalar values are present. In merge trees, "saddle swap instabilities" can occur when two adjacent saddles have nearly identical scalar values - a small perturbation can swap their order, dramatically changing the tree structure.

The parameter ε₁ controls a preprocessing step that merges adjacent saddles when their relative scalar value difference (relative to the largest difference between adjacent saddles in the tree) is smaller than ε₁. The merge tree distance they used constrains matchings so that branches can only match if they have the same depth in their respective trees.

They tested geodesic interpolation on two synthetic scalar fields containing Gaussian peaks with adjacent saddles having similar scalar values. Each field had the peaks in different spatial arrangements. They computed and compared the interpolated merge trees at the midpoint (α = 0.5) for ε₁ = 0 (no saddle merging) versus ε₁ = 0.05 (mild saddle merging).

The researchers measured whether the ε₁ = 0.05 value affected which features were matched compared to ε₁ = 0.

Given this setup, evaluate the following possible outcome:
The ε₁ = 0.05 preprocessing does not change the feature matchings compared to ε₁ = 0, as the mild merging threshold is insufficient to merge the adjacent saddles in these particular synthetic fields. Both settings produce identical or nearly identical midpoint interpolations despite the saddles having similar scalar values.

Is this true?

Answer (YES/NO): NO